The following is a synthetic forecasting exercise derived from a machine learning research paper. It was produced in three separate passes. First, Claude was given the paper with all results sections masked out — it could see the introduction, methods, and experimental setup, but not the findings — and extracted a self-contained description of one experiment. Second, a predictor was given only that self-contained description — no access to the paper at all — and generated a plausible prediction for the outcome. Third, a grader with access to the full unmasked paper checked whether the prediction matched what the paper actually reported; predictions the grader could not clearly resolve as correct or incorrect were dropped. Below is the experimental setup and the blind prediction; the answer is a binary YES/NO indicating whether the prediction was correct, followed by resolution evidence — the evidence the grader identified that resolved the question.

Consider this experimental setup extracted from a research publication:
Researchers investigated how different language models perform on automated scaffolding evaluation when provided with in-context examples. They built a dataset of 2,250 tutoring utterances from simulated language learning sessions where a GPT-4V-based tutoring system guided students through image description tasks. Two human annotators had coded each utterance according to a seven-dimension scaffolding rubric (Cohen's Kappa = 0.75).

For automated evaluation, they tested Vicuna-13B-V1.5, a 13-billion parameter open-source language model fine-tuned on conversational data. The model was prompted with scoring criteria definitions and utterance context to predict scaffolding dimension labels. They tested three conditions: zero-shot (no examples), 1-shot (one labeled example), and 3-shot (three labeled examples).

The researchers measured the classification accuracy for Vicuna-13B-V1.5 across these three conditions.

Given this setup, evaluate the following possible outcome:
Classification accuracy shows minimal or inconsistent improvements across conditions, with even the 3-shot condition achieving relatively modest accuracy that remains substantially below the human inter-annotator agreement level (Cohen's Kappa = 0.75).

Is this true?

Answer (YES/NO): NO